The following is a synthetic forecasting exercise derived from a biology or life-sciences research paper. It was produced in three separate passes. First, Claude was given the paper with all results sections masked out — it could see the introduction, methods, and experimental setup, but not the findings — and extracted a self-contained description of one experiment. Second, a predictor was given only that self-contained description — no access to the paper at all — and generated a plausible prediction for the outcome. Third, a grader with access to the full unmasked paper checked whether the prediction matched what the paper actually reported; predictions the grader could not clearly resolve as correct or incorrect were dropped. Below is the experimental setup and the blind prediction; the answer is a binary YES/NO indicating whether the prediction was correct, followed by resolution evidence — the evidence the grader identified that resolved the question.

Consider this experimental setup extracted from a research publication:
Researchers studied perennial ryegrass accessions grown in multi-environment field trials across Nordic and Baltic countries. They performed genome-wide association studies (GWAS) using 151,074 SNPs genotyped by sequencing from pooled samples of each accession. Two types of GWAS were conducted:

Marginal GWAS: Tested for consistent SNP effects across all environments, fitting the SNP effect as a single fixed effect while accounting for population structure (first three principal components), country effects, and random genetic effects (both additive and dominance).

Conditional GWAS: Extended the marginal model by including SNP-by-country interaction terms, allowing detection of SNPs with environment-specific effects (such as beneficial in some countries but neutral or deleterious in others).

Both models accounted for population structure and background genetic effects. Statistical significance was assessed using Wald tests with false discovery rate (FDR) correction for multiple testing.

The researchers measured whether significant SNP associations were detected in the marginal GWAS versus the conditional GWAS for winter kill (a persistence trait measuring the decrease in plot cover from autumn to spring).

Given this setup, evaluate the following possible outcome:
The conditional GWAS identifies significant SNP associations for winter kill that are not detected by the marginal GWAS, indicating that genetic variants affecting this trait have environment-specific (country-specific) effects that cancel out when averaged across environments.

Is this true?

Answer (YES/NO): NO